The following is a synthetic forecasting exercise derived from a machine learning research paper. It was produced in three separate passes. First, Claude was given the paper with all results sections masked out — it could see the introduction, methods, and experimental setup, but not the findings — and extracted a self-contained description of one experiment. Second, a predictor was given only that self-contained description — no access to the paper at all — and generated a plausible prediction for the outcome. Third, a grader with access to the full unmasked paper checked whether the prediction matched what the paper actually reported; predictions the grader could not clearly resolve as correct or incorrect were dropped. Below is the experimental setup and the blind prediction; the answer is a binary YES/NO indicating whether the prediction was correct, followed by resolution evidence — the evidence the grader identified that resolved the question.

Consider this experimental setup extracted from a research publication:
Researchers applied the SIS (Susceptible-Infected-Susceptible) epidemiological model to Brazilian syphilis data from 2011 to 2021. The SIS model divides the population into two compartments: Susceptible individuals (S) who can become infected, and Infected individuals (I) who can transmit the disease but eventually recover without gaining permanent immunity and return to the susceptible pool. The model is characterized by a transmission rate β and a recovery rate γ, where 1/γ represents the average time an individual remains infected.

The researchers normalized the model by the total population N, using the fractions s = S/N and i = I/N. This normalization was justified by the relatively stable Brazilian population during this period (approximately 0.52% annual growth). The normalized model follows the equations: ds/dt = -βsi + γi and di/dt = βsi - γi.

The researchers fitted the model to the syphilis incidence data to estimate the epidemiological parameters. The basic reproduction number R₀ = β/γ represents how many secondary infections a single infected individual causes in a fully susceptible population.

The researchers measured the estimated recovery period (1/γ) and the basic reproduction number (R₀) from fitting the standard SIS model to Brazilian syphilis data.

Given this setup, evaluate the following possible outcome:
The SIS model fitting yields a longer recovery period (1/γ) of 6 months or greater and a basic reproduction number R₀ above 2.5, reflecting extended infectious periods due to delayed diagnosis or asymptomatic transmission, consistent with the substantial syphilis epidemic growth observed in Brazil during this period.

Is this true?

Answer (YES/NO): NO